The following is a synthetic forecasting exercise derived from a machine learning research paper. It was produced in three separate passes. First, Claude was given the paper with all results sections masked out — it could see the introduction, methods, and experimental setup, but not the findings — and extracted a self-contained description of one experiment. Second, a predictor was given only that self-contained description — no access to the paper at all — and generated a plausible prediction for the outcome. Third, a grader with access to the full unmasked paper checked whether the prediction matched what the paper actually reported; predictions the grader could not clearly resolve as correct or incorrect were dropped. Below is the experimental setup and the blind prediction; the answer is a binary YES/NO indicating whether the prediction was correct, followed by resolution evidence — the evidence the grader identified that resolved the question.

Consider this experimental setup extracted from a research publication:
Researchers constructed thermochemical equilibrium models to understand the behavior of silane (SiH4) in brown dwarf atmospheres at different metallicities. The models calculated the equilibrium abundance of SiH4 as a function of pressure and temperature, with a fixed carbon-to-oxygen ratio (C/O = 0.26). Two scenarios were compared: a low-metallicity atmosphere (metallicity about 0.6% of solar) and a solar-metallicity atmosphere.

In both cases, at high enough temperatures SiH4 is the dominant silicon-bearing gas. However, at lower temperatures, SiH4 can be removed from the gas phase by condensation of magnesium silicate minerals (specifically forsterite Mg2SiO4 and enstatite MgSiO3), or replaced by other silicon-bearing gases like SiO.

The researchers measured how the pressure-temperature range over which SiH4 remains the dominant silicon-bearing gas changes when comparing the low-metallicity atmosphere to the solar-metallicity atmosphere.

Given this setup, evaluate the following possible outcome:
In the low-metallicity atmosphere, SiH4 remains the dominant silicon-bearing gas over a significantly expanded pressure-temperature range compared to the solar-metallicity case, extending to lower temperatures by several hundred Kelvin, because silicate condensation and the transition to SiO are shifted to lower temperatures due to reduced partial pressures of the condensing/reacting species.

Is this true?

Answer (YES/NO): YES